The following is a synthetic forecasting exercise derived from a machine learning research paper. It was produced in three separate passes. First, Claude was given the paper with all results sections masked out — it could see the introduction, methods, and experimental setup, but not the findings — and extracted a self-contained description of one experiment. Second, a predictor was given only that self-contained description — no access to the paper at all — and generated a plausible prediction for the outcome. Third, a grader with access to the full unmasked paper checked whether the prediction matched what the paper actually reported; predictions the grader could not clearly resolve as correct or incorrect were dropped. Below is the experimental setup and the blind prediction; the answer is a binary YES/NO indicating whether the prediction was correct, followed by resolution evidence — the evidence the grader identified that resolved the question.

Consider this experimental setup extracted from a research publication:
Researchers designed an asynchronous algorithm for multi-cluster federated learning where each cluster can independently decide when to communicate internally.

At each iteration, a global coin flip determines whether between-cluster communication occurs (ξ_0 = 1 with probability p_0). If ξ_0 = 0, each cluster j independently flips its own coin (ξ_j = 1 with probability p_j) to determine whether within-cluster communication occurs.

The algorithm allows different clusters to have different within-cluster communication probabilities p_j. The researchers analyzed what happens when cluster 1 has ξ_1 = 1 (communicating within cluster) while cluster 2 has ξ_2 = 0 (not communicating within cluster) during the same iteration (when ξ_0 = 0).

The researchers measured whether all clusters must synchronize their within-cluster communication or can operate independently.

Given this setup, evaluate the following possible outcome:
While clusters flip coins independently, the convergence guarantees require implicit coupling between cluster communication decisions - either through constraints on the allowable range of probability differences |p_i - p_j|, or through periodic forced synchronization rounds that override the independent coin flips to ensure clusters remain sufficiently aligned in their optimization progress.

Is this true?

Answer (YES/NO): NO